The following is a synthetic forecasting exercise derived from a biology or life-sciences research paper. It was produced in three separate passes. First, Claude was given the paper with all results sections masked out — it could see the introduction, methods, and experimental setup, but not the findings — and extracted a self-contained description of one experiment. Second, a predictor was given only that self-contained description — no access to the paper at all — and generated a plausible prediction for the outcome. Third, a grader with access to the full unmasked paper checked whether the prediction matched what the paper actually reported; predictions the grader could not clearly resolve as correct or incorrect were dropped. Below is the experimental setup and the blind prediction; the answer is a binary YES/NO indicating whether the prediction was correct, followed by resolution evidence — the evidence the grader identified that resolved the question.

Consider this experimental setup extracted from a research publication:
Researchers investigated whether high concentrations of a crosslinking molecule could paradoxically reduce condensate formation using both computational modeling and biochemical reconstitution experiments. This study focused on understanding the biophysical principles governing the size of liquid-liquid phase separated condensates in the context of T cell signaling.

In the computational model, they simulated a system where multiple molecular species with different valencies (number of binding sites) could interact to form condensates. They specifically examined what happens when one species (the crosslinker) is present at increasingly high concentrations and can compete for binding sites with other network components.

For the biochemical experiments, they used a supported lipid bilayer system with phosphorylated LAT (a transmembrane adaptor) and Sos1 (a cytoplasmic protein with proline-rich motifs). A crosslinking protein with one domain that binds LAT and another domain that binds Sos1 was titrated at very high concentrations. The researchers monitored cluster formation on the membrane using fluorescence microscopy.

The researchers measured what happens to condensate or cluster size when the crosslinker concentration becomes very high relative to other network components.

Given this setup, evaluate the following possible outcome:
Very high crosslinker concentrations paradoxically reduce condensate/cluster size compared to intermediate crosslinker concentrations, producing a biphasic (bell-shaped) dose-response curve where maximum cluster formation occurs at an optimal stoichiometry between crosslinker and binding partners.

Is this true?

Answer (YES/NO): YES